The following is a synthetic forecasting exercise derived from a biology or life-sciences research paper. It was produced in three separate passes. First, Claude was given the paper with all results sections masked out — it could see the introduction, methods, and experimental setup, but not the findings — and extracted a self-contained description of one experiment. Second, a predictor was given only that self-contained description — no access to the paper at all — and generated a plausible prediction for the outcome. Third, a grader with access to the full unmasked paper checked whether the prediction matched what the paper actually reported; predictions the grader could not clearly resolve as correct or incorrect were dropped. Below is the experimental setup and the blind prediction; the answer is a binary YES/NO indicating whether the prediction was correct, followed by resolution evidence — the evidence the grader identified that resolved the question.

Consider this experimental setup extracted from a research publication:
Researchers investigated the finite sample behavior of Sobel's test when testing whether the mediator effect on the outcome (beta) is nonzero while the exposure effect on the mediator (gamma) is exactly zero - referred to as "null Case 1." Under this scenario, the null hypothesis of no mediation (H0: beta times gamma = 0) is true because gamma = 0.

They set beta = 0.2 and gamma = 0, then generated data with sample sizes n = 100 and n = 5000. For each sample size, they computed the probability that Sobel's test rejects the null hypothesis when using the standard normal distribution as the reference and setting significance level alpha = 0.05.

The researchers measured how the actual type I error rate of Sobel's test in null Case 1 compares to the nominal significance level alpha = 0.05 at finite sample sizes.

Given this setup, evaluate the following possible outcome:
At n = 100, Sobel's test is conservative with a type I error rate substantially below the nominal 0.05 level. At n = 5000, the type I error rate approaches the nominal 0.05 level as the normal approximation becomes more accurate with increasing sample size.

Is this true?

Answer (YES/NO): YES